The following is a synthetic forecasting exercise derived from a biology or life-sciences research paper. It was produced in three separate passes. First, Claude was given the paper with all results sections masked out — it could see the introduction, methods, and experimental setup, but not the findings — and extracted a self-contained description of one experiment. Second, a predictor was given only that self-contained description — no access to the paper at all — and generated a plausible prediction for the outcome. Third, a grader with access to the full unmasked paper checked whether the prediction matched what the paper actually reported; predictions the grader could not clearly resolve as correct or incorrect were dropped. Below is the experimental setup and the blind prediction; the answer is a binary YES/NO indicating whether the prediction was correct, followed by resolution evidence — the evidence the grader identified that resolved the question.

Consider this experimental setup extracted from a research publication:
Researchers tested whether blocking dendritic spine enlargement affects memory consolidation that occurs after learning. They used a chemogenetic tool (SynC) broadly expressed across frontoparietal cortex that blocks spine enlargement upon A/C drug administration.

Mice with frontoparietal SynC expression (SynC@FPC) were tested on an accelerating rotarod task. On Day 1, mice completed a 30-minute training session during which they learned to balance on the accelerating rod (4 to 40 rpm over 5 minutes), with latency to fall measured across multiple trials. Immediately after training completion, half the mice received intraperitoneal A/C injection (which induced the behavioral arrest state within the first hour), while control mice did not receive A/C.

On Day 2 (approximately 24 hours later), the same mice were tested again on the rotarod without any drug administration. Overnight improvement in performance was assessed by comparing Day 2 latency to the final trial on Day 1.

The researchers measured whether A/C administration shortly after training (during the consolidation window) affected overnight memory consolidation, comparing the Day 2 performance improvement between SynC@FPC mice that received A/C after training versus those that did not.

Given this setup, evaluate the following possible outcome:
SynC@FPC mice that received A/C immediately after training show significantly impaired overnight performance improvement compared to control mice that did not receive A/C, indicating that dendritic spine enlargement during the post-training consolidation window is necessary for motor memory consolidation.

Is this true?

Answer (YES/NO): NO